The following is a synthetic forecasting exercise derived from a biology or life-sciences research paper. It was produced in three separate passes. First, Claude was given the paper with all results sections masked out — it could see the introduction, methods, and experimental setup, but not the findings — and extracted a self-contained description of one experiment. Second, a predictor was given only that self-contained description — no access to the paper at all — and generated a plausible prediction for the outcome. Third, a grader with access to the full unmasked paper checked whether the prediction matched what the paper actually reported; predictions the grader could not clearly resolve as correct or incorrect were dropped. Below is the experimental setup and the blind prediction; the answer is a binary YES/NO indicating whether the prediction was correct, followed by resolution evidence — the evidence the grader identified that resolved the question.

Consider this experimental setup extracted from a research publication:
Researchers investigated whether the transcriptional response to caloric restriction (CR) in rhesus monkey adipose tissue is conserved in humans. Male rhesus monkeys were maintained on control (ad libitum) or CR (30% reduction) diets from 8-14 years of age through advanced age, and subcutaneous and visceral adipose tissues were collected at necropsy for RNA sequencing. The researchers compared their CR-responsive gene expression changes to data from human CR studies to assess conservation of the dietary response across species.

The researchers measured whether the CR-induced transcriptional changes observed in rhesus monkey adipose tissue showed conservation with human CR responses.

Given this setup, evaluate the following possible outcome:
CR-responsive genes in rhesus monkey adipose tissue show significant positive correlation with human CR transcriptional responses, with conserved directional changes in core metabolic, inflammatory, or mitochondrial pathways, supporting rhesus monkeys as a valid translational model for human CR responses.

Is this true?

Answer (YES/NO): YES